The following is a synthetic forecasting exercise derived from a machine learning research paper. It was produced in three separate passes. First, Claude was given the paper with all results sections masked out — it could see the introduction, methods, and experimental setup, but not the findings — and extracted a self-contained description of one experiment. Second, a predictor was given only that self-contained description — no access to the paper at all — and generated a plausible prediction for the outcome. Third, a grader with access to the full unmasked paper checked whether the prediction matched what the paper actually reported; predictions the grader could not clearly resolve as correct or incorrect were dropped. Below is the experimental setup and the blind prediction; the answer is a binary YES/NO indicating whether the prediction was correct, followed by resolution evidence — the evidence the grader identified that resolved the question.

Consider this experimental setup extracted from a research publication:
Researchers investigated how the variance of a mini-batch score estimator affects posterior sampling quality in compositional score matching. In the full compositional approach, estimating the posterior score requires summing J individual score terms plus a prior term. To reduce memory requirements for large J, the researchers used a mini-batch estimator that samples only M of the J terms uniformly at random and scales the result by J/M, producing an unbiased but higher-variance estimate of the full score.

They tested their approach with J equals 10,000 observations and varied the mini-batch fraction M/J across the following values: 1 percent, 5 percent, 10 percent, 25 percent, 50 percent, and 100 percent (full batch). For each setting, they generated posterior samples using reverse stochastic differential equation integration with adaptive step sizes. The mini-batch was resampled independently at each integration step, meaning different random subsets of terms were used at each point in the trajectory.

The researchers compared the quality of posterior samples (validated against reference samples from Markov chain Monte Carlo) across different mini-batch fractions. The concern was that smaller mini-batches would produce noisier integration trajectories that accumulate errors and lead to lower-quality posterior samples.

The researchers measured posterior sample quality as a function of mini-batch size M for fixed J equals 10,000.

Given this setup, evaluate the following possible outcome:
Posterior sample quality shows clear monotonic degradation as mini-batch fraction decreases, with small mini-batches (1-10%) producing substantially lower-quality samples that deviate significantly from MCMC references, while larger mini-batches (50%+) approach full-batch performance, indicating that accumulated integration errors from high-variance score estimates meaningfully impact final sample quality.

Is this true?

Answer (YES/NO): NO